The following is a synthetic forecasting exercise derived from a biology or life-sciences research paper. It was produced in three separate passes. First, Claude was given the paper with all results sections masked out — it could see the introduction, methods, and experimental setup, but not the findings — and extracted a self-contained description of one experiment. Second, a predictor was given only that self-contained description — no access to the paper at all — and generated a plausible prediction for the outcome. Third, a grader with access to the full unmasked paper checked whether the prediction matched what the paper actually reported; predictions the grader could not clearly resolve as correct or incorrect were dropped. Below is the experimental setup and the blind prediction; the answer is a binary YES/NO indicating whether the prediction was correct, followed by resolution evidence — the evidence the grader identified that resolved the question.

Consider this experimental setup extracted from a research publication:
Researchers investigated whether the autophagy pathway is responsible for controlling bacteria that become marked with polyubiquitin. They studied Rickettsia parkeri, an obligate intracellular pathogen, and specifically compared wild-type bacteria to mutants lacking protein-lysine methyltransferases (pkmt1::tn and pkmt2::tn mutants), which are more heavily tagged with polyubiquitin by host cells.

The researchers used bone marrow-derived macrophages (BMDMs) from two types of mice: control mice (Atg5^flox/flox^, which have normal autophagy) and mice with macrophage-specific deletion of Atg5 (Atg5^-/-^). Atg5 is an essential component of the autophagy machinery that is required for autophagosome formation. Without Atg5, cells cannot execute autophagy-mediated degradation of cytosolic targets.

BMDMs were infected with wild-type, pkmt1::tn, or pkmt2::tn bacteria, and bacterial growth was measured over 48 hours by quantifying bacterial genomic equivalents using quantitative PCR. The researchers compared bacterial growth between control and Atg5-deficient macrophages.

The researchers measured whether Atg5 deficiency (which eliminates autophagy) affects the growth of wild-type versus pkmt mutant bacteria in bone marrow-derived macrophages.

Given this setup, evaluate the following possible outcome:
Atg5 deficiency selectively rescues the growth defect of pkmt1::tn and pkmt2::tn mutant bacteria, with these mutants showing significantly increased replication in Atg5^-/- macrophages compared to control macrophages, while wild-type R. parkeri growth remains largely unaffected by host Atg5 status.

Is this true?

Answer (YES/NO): NO